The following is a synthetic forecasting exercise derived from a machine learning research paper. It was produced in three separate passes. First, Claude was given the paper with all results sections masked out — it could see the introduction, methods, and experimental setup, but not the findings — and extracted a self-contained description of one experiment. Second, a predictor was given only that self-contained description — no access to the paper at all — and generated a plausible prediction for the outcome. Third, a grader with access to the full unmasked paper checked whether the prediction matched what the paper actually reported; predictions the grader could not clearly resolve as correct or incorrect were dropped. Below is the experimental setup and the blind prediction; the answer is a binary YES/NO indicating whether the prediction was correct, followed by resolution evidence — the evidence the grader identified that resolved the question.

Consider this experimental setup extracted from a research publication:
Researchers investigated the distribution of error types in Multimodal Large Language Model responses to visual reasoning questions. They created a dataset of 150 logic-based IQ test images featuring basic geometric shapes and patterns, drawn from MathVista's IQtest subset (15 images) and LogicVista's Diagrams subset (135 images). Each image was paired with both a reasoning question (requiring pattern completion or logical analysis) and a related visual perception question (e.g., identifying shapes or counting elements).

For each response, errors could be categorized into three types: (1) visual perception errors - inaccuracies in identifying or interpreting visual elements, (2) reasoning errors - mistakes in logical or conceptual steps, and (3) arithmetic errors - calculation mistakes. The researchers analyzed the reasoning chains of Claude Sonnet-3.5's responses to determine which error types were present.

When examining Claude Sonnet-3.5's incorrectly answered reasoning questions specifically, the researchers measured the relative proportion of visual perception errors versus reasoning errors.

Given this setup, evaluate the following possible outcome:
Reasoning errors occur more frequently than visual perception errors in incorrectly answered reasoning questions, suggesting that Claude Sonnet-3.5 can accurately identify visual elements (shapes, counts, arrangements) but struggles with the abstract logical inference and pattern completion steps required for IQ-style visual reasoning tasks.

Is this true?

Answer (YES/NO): NO